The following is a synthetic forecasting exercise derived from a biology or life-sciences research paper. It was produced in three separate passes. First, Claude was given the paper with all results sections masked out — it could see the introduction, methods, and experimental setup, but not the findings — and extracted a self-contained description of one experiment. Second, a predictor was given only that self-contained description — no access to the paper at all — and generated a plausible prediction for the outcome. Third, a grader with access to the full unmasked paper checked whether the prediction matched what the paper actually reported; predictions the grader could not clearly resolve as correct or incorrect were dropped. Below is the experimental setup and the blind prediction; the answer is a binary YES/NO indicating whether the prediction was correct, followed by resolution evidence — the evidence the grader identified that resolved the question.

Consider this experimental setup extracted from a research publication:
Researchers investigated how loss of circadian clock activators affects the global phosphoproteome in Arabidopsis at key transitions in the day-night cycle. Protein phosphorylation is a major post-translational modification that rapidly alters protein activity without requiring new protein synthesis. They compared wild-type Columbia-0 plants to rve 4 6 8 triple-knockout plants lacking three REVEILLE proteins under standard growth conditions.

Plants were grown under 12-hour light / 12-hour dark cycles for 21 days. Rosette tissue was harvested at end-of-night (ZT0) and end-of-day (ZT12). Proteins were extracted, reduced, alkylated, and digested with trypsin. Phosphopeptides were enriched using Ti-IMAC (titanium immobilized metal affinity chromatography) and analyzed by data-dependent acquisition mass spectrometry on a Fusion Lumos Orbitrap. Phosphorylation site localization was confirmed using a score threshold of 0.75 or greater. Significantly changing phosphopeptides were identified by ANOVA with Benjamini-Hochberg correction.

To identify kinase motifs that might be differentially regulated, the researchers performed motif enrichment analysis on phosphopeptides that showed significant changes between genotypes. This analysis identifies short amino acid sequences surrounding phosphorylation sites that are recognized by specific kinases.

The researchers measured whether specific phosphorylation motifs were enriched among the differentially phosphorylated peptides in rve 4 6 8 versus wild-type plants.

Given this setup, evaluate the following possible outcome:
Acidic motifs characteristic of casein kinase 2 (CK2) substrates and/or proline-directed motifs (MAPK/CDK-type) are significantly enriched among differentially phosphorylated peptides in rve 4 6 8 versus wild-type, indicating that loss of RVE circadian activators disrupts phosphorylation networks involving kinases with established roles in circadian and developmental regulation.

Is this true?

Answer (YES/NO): YES